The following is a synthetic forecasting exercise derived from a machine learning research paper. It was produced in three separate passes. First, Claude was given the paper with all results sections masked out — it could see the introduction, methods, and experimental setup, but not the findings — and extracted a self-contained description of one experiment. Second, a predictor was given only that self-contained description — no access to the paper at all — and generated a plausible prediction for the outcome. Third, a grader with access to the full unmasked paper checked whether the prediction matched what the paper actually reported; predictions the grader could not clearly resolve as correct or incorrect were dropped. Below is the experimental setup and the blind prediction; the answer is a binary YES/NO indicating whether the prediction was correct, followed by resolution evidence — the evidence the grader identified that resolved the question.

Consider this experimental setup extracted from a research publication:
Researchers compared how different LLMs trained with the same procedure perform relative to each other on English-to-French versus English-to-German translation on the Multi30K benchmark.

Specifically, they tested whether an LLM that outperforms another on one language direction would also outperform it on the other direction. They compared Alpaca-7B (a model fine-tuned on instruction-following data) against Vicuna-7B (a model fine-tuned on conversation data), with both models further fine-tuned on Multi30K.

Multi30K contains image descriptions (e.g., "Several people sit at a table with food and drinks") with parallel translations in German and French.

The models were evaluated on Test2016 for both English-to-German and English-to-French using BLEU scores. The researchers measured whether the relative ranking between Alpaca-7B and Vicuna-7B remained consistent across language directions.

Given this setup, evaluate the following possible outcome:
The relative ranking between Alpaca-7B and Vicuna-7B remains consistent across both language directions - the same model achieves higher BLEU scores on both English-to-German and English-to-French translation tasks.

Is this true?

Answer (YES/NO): YES